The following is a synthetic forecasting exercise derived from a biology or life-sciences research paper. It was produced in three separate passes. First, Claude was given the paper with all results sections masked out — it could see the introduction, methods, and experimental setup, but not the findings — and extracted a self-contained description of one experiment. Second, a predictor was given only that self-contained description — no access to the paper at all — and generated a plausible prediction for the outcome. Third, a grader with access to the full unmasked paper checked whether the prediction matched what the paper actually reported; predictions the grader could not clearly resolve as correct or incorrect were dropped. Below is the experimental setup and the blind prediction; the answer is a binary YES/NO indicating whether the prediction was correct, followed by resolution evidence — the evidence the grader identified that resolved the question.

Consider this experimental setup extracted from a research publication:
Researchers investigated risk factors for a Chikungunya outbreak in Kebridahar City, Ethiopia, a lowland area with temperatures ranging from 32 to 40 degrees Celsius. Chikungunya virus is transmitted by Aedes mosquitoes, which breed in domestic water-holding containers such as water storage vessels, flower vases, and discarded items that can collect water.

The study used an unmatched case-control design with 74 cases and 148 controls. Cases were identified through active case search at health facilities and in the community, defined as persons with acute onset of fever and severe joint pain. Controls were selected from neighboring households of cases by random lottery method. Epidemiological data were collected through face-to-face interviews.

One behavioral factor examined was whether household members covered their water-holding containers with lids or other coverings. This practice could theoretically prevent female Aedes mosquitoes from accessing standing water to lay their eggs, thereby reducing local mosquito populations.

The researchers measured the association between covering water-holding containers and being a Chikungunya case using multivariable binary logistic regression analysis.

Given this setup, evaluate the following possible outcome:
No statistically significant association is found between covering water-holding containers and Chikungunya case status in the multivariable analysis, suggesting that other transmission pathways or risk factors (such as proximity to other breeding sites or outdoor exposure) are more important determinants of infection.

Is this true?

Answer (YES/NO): NO